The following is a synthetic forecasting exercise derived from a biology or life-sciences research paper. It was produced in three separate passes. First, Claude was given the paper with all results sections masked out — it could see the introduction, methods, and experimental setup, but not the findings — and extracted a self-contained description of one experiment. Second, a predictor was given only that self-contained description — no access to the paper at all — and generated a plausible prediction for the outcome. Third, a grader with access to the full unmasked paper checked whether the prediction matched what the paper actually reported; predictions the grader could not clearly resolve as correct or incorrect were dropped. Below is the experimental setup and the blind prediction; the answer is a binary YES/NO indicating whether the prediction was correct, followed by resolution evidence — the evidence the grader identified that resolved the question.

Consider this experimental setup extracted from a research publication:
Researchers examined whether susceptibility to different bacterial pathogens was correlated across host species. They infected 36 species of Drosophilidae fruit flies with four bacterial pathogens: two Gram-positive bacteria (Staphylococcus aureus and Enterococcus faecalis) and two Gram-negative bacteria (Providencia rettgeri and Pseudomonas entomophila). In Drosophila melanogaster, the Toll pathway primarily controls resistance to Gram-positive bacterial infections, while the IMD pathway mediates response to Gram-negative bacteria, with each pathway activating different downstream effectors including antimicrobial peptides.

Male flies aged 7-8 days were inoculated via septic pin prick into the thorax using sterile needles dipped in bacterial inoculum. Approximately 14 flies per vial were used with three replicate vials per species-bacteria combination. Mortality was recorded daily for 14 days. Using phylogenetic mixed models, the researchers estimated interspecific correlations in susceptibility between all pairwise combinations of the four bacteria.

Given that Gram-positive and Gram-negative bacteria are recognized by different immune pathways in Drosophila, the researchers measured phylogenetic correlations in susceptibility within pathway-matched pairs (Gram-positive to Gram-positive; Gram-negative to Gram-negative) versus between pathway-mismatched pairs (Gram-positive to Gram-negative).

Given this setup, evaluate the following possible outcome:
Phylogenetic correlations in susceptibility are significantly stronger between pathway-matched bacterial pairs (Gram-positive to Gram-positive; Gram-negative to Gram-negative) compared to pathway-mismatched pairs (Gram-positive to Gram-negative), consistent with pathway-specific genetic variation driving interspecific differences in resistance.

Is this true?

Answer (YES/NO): NO